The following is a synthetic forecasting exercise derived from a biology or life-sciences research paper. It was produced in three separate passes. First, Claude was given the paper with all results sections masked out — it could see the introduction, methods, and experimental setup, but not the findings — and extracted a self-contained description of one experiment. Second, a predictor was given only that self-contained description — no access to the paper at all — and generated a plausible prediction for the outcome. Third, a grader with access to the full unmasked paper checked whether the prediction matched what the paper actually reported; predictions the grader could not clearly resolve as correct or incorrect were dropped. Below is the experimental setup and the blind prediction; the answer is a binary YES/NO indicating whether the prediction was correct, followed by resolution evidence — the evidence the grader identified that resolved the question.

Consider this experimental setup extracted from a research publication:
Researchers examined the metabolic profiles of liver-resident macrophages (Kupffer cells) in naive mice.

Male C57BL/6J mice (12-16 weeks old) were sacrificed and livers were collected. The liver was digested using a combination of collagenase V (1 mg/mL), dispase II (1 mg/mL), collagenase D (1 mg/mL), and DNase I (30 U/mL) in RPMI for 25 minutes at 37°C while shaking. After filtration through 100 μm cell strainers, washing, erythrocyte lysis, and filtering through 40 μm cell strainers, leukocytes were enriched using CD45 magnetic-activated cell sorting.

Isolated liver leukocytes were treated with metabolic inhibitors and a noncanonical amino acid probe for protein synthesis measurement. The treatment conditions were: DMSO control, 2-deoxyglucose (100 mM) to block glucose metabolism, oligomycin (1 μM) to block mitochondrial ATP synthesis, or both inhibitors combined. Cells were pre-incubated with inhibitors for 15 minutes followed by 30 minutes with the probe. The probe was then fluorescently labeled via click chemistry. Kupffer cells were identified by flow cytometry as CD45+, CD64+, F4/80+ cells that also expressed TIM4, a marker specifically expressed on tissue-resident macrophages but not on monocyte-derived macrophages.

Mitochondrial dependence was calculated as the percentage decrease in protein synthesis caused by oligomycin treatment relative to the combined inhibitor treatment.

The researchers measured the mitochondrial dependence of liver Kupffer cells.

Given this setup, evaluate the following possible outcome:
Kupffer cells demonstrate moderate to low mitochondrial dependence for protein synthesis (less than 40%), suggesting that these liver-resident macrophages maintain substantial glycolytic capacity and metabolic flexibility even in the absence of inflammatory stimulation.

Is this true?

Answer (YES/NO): NO